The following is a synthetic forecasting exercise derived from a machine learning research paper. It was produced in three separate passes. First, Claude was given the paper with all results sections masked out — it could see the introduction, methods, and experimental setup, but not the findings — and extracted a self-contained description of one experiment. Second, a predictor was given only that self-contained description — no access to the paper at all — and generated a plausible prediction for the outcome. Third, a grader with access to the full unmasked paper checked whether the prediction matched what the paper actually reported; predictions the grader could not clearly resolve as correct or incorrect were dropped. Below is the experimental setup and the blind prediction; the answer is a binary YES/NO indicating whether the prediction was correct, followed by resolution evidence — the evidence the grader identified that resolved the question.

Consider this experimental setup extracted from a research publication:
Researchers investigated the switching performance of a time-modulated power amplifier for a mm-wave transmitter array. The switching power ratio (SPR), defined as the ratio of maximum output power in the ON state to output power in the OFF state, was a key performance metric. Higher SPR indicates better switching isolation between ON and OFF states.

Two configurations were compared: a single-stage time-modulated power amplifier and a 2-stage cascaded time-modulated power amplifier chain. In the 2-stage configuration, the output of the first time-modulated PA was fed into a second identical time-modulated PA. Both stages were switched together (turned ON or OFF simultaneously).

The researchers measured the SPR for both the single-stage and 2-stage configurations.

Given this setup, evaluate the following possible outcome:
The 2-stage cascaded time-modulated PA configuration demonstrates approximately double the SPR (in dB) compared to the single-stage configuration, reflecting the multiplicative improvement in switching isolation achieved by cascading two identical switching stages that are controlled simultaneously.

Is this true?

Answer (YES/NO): NO